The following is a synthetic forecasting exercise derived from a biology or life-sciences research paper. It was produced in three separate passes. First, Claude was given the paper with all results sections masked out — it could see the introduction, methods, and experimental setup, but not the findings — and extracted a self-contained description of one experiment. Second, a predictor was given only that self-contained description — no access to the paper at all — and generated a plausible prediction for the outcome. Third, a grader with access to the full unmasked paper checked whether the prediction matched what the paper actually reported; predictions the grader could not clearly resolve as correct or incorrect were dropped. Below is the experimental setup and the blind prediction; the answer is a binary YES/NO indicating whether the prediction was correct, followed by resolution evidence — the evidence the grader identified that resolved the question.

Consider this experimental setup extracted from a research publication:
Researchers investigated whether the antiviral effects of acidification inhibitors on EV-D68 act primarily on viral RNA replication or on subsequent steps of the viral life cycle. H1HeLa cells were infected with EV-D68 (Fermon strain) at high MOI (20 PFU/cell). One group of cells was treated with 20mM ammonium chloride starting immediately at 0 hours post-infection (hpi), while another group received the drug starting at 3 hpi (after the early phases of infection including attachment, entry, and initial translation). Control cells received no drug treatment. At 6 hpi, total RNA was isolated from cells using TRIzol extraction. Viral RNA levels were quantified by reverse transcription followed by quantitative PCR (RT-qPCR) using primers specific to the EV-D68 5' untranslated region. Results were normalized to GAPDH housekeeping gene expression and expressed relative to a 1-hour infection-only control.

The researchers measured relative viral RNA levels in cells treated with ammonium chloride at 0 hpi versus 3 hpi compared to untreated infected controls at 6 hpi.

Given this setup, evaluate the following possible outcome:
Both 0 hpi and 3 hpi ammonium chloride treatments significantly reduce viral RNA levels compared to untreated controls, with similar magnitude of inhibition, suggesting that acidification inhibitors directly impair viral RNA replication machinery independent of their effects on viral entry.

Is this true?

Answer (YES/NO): NO